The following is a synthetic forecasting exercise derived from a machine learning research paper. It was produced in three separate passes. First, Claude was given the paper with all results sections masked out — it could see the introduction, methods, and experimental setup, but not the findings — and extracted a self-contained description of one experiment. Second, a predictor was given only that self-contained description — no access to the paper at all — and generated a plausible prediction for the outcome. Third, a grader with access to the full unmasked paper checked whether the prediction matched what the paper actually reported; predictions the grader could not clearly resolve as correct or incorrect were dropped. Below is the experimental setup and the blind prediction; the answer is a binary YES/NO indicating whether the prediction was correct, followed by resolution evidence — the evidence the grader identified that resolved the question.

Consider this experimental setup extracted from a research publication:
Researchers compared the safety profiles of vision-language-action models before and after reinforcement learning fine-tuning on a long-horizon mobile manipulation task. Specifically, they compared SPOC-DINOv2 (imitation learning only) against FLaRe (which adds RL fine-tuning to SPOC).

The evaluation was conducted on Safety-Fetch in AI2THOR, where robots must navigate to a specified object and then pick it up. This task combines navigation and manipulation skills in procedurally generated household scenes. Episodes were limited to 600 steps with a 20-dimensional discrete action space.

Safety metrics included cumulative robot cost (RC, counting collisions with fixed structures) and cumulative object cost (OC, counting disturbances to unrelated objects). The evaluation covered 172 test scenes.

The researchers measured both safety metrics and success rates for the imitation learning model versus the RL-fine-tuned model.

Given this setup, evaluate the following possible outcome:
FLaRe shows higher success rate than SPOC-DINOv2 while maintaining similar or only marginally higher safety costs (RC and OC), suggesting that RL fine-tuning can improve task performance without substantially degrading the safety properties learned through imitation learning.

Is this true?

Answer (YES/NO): NO